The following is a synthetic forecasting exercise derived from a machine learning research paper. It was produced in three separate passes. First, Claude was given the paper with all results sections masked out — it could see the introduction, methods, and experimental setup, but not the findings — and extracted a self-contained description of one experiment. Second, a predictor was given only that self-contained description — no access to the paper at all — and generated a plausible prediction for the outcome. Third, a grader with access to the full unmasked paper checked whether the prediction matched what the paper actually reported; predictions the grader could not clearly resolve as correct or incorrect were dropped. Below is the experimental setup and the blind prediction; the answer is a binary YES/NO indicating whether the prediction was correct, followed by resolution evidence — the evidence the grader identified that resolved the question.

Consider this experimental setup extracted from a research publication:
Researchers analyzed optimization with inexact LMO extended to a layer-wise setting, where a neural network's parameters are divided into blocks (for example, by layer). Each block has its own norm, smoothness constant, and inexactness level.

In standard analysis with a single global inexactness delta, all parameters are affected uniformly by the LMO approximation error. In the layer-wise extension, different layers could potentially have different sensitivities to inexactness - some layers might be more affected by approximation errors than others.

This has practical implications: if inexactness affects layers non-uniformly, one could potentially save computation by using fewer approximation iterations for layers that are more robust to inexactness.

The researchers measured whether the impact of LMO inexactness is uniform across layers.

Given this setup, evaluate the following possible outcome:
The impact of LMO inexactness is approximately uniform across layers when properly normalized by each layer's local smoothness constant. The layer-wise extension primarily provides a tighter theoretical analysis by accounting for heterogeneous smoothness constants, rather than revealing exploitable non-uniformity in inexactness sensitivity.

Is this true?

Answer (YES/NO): NO